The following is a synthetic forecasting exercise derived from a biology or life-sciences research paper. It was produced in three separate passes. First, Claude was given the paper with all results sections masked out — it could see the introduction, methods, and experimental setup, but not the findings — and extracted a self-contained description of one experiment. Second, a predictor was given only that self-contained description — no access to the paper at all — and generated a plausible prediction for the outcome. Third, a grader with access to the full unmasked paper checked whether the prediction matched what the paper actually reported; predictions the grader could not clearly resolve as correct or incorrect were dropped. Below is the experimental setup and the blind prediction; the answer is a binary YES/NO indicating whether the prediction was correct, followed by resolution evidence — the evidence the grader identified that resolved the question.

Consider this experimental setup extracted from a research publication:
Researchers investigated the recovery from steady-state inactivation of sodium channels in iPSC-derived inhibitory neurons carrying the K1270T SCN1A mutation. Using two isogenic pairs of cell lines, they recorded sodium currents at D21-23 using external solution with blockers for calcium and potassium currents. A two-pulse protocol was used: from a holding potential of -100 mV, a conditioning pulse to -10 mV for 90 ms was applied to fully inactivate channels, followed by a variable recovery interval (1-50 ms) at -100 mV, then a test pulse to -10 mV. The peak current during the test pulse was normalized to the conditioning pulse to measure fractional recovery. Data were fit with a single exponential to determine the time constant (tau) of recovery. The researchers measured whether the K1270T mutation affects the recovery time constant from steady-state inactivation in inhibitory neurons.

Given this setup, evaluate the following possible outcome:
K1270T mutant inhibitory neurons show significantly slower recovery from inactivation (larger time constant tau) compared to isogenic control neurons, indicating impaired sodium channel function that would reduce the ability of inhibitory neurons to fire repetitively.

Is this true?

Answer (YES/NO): NO